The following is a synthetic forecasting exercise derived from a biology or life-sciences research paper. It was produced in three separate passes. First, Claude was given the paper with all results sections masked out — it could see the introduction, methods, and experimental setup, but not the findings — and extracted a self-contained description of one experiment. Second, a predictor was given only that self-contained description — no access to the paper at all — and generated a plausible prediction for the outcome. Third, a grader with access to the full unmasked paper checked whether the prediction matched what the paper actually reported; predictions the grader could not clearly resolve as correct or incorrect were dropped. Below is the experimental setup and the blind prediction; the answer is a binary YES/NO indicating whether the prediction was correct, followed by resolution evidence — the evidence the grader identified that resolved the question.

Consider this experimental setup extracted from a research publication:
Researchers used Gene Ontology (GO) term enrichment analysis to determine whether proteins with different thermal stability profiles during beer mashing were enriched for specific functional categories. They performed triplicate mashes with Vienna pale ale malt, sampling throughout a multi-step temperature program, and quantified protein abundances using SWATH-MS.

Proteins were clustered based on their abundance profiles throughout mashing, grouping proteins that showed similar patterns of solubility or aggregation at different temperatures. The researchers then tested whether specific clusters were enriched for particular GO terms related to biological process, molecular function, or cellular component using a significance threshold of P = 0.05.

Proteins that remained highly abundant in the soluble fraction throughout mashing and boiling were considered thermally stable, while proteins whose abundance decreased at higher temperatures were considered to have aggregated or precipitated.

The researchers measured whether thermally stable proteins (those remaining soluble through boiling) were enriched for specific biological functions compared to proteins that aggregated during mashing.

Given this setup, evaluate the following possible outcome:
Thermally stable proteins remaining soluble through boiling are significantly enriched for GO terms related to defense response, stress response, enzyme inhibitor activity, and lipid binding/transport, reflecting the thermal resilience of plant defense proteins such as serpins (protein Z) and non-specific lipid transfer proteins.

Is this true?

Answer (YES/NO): NO